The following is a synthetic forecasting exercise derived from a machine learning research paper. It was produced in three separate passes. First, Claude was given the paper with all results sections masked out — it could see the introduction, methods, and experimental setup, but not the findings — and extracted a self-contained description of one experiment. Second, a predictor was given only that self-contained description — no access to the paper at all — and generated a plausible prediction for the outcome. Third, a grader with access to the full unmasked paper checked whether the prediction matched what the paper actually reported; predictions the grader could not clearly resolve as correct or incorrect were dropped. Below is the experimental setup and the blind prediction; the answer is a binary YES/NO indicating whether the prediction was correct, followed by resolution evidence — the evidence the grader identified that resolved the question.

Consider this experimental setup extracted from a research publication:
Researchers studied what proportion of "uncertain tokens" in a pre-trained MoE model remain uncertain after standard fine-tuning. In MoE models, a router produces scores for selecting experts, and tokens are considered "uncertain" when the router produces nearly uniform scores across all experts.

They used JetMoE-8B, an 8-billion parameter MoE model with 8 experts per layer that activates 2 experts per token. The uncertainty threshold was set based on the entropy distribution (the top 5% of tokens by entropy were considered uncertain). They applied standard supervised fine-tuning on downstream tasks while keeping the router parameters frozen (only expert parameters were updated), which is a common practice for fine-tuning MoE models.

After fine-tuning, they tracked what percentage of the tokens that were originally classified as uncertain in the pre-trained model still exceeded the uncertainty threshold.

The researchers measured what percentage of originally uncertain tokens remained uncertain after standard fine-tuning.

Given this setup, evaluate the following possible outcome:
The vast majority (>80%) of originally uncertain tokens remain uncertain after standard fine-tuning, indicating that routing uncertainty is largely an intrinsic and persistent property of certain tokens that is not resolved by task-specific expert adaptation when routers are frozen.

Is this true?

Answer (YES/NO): NO